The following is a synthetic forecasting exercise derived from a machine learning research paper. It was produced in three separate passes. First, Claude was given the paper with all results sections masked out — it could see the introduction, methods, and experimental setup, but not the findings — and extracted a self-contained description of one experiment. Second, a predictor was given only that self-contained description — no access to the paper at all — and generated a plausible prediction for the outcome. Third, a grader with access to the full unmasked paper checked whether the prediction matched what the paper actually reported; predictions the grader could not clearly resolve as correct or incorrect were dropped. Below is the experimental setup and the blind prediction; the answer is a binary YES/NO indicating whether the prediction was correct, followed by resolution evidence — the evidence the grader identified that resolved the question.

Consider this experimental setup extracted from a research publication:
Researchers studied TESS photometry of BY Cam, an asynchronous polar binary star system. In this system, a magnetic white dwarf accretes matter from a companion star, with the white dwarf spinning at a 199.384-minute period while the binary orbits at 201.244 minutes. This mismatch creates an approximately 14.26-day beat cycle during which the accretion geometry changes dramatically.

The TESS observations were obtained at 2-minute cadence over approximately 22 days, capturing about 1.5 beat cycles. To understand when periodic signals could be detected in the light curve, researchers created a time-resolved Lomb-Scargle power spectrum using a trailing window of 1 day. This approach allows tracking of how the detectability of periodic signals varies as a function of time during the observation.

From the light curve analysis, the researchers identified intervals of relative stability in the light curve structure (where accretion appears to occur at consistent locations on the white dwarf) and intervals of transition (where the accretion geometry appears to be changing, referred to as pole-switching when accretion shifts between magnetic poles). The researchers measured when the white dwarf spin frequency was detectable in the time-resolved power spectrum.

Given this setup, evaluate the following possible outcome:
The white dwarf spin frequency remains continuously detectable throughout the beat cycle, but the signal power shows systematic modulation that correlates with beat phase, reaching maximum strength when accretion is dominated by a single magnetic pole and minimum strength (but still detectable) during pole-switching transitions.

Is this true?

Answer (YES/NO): NO